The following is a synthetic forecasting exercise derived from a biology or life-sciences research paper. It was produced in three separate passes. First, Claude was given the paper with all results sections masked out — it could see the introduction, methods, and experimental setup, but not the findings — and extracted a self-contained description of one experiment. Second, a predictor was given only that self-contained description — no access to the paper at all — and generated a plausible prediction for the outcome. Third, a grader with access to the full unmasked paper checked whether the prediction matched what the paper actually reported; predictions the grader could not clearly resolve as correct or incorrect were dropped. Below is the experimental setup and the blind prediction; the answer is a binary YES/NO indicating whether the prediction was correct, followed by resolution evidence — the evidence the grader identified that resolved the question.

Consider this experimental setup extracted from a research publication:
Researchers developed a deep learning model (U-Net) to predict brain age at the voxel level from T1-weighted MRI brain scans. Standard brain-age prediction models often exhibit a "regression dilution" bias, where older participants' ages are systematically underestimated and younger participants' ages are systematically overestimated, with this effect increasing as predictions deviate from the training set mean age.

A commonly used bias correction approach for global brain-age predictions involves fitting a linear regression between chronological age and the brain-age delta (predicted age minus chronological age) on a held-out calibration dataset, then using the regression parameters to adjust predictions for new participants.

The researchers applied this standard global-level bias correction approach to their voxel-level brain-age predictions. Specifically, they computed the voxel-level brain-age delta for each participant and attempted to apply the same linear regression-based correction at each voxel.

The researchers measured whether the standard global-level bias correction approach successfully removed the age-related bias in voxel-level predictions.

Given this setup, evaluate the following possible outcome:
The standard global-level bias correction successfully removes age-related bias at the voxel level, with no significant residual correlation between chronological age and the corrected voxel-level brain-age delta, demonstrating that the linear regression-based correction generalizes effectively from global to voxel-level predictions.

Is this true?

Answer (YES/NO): NO